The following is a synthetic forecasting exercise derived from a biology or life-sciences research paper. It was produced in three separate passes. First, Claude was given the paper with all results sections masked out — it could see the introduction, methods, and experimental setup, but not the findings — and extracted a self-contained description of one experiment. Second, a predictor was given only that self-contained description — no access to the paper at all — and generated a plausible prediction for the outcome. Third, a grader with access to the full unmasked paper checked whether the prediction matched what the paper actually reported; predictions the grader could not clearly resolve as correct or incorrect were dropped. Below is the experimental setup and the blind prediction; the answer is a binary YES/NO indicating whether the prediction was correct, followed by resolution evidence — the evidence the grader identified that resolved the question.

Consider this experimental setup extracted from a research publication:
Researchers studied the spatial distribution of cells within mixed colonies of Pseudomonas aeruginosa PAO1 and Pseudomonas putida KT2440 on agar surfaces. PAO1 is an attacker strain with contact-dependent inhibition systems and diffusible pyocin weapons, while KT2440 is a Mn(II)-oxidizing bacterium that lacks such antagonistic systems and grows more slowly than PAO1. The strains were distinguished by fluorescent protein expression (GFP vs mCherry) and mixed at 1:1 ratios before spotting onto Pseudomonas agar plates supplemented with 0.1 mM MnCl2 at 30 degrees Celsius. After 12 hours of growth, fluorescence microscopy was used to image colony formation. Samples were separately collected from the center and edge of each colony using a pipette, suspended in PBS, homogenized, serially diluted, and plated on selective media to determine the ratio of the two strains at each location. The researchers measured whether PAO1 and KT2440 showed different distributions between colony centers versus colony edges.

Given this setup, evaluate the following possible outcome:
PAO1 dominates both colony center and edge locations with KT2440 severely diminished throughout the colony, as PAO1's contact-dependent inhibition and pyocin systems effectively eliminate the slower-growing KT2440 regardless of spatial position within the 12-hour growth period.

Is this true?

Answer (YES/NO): NO